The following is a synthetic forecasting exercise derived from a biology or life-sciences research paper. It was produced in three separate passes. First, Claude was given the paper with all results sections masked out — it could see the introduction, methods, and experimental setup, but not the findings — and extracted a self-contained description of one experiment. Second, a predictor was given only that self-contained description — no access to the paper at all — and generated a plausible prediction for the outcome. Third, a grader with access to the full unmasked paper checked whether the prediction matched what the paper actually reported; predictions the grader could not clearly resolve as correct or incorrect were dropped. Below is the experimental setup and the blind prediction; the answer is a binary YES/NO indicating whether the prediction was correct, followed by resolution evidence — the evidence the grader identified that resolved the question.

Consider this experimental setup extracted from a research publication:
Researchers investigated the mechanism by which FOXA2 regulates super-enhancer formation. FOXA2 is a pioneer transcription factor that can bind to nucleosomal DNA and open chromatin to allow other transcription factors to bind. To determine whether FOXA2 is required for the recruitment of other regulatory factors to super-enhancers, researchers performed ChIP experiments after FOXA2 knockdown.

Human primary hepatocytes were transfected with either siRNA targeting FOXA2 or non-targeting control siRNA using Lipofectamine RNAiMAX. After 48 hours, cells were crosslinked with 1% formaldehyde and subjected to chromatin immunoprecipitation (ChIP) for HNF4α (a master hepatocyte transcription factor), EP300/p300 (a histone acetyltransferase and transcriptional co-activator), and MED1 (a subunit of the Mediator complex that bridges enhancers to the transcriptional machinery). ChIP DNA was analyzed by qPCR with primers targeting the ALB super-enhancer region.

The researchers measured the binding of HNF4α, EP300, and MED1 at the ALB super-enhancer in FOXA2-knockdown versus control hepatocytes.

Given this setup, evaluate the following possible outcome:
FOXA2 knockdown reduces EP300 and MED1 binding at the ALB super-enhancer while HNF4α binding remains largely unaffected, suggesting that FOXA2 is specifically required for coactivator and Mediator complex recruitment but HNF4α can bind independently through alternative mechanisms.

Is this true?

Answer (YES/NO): NO